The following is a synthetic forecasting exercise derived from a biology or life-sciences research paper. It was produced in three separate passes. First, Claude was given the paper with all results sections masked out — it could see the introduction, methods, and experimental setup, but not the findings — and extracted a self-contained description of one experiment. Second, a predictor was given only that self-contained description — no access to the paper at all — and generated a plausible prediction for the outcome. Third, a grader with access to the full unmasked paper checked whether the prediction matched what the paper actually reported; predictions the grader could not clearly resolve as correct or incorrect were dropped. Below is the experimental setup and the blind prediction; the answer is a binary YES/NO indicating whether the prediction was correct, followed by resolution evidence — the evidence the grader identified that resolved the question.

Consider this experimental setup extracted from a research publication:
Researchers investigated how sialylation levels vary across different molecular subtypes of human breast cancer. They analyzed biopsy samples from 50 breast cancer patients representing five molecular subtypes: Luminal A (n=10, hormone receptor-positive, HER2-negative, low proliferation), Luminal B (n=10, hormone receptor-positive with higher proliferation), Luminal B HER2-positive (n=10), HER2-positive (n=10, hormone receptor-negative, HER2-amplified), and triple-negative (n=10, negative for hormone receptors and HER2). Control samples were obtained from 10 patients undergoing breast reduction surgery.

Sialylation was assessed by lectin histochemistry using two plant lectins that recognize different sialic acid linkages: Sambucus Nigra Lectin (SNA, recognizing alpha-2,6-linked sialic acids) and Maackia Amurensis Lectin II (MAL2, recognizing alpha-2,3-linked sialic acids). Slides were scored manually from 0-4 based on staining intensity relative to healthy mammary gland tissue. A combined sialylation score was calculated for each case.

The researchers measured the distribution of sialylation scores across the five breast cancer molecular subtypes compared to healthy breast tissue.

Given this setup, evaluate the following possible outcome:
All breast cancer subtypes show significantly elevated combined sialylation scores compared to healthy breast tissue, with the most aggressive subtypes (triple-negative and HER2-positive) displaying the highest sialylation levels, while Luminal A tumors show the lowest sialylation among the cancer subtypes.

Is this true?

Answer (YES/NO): NO